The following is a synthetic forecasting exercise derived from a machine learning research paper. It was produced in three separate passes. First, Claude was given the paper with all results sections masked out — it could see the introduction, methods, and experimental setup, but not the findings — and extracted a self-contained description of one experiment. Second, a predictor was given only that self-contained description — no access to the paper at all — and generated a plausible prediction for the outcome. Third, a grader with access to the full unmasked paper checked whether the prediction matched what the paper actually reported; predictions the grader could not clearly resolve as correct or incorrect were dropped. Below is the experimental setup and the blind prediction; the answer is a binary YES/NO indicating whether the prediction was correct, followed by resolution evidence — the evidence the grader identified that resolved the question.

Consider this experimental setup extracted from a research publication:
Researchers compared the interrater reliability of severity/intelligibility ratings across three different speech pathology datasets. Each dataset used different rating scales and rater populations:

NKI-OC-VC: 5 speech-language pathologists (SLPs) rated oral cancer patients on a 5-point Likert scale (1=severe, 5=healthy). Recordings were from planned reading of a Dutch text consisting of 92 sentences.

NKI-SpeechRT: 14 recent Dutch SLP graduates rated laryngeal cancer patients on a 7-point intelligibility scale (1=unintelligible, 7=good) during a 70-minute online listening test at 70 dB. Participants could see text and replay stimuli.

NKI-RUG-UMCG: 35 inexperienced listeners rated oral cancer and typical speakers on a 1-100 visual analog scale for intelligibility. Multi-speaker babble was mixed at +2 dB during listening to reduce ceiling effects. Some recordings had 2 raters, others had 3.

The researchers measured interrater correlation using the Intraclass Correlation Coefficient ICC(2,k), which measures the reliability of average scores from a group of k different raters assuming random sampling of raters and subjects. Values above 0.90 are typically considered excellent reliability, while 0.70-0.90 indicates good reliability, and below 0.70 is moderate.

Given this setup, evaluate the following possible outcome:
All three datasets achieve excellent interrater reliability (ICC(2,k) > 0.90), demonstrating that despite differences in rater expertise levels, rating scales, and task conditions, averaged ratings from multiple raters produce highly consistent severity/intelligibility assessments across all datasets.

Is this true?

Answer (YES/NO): NO